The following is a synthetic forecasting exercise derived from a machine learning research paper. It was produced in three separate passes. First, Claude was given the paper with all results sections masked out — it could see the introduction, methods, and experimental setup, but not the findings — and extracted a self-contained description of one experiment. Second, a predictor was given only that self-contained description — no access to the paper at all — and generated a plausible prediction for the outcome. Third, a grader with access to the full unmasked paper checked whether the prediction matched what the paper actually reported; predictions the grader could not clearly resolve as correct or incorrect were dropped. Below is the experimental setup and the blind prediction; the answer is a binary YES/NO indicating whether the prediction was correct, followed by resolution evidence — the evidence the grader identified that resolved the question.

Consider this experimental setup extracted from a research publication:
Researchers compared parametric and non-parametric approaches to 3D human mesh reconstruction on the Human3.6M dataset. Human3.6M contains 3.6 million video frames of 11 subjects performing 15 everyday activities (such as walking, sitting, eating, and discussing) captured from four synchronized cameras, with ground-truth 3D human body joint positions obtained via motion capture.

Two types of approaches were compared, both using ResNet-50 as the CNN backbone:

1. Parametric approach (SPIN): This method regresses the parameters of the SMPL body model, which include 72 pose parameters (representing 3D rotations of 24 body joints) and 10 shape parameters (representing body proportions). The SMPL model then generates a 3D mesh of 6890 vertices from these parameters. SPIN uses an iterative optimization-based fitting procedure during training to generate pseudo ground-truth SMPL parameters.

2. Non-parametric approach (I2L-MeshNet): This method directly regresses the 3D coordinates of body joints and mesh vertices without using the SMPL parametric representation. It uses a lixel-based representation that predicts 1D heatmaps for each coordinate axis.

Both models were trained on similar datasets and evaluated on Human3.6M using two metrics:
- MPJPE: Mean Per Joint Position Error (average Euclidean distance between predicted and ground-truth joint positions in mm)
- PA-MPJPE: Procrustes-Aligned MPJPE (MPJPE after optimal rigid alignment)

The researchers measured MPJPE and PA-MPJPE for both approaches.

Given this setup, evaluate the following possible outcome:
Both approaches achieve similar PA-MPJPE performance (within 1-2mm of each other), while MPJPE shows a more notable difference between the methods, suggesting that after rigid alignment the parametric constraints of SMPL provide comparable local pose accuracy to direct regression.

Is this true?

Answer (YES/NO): YES